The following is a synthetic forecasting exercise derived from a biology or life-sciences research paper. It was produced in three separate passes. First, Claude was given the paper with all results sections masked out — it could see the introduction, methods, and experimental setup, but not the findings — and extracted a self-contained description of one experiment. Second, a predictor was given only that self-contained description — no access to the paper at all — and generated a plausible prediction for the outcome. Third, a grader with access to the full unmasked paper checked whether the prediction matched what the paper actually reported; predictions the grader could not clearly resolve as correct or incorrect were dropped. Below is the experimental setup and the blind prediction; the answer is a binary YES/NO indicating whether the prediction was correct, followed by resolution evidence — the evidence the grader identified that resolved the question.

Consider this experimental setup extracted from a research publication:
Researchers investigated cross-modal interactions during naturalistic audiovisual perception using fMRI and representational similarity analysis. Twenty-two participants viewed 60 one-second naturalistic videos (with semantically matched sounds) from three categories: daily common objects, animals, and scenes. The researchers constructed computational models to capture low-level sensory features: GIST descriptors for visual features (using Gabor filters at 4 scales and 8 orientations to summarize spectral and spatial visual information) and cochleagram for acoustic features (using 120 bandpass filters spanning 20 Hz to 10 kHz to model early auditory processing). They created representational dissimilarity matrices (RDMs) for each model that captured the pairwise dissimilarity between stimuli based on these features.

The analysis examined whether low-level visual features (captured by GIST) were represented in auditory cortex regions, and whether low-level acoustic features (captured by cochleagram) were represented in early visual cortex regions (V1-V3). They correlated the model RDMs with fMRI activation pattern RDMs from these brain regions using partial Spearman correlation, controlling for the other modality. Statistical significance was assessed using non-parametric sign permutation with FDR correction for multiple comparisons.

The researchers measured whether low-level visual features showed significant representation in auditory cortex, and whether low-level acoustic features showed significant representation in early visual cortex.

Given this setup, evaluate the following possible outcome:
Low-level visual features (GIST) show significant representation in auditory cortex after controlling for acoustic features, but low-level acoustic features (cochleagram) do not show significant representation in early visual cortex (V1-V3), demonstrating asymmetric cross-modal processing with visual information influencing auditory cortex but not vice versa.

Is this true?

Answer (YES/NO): NO